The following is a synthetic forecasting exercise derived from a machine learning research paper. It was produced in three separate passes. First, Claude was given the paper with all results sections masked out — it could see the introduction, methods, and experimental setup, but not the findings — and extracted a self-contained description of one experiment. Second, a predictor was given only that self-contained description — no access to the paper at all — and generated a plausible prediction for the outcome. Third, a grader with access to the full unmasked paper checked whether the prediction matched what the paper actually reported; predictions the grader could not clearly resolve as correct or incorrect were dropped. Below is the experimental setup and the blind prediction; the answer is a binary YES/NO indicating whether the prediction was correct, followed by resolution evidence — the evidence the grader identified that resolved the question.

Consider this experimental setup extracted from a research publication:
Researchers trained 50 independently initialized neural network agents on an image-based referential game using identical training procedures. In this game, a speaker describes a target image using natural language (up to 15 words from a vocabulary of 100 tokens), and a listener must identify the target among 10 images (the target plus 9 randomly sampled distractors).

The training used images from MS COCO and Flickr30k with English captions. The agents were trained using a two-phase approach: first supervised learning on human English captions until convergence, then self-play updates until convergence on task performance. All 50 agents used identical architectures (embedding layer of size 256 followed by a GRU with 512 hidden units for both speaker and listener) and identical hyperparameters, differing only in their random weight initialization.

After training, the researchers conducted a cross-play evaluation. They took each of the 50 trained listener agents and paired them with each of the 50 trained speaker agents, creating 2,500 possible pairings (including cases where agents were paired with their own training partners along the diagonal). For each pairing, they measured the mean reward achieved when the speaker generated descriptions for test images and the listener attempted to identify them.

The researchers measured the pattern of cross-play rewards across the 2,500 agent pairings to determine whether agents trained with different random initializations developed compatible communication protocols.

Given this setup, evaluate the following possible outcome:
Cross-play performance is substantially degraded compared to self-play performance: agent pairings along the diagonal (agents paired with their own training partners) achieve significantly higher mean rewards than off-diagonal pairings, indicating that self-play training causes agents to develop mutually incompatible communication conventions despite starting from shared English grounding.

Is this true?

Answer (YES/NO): NO